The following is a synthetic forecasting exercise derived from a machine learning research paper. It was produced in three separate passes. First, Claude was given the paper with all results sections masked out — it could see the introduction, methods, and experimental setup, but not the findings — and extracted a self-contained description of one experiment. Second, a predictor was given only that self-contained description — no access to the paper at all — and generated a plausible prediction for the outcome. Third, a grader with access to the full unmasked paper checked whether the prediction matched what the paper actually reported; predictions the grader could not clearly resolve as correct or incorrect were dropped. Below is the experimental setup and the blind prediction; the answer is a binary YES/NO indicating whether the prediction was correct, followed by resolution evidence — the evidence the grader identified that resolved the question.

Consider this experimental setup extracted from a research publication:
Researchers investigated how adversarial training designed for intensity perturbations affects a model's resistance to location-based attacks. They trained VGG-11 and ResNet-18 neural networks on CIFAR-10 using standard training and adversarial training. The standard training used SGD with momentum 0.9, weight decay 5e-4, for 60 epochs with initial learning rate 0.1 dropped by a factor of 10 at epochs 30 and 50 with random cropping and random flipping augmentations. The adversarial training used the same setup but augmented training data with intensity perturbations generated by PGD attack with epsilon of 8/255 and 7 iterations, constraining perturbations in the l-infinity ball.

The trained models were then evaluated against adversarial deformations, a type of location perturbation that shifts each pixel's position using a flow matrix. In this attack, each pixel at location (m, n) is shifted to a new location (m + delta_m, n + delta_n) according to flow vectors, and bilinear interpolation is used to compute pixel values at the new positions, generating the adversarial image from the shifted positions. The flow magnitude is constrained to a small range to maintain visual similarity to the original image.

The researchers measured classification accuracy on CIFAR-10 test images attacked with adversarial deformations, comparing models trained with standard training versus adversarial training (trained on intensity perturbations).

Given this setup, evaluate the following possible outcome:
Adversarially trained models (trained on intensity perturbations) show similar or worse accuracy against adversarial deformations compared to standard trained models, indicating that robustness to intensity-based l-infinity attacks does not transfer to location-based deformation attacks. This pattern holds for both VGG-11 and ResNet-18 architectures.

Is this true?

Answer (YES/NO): NO